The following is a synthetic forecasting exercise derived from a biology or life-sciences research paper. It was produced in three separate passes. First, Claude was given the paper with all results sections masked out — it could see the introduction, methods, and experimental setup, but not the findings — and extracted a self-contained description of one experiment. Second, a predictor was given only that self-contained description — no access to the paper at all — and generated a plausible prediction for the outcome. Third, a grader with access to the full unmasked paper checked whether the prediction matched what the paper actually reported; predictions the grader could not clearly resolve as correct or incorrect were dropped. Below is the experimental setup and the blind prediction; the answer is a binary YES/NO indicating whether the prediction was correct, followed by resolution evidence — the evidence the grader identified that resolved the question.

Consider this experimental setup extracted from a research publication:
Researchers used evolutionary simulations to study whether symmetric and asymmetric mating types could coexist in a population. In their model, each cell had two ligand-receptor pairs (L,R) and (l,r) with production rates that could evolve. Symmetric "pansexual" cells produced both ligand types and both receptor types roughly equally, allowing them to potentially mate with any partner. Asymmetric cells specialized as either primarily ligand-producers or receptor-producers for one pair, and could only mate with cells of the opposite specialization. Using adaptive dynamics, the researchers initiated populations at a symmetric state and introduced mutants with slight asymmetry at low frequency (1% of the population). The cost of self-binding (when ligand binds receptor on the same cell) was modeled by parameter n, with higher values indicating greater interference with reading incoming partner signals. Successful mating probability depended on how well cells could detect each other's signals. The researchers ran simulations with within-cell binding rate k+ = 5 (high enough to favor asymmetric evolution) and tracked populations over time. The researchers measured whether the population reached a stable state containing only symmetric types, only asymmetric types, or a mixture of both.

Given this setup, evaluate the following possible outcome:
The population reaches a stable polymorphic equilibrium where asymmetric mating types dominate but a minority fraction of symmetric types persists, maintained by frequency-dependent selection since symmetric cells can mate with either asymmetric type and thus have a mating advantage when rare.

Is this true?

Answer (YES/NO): NO